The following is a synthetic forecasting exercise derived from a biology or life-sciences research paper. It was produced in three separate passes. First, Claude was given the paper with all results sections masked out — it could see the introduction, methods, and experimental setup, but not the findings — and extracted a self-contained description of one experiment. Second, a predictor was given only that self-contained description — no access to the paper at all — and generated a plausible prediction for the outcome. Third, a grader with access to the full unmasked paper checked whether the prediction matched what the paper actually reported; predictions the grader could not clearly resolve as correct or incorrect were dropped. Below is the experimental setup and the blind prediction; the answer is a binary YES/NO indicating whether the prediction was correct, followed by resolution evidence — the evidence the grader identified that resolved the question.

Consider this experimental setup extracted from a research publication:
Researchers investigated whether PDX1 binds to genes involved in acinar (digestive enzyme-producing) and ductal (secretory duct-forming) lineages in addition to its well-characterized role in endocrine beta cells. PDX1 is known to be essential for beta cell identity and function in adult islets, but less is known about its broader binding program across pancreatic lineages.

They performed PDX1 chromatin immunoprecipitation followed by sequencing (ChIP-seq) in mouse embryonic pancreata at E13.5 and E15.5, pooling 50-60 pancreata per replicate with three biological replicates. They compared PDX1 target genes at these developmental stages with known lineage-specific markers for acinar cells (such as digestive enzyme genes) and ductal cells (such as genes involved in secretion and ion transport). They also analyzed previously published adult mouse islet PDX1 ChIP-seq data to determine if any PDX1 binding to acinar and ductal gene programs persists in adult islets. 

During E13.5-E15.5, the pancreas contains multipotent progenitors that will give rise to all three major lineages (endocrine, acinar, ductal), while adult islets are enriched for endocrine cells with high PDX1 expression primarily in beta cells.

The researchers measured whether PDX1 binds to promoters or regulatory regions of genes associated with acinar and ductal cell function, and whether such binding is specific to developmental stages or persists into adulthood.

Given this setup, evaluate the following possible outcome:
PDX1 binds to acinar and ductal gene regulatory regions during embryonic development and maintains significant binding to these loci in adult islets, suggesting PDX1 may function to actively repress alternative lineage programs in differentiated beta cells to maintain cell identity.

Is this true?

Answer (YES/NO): YES